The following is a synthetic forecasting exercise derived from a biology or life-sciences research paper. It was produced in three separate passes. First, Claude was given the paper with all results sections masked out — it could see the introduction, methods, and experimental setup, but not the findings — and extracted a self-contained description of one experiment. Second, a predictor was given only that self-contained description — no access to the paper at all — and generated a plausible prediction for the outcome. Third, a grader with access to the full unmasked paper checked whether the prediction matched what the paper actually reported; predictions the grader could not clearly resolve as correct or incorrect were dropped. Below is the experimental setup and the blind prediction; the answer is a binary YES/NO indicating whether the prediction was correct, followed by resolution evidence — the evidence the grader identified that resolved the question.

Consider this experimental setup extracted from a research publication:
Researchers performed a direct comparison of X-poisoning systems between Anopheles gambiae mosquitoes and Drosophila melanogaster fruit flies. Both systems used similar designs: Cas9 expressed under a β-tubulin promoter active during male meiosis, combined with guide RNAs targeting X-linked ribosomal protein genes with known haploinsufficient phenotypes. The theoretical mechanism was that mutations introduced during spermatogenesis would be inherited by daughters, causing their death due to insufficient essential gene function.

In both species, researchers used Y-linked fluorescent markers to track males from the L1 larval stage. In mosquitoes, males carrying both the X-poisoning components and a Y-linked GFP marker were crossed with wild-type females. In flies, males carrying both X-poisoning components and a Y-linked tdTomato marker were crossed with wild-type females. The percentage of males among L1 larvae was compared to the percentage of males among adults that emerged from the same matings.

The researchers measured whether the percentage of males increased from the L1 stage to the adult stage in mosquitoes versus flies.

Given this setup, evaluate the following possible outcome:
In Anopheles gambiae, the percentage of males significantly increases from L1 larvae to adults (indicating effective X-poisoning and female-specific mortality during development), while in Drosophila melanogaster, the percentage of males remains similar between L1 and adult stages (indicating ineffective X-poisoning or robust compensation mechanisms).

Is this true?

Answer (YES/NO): NO